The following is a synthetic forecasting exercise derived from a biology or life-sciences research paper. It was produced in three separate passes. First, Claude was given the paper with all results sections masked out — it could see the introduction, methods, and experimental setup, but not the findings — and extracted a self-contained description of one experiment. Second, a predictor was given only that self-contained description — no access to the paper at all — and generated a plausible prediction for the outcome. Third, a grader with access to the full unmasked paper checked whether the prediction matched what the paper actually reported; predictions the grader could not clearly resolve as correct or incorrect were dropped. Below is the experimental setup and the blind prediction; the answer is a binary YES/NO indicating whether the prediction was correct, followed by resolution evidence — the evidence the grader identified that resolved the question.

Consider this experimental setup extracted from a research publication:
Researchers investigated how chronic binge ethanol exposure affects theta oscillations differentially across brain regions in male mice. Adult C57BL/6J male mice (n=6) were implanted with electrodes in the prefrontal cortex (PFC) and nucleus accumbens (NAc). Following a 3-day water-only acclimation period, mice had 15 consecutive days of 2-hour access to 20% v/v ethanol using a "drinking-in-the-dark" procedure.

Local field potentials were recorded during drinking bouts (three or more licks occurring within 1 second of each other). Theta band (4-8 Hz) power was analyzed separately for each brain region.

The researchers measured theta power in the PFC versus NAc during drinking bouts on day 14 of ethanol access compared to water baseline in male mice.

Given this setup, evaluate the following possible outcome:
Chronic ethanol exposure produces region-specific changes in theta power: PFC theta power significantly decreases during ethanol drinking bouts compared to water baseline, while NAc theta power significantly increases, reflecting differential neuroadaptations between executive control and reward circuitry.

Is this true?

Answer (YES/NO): NO